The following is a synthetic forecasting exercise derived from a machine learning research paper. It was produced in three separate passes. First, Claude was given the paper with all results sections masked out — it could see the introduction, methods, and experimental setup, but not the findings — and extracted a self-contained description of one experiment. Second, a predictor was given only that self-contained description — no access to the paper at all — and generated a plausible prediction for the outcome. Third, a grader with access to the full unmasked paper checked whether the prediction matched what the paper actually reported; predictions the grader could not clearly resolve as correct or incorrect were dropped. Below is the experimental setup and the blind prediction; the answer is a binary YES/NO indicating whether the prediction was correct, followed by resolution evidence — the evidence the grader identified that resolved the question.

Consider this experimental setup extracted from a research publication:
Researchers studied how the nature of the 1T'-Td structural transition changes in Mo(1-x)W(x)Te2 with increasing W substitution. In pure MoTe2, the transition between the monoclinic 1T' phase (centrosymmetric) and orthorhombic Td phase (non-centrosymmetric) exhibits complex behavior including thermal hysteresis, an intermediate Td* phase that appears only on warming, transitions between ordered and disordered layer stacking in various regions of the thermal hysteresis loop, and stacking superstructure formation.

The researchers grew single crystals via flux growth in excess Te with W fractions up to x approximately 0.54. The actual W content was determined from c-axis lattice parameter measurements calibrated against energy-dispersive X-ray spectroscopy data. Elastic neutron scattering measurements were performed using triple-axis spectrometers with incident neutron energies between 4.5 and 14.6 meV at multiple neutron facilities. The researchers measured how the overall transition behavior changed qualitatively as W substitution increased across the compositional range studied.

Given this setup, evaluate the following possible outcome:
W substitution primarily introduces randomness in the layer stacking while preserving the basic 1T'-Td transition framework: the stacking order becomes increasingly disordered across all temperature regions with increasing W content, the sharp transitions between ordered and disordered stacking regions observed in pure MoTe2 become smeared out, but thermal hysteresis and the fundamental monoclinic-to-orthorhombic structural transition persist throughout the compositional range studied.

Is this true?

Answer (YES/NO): NO